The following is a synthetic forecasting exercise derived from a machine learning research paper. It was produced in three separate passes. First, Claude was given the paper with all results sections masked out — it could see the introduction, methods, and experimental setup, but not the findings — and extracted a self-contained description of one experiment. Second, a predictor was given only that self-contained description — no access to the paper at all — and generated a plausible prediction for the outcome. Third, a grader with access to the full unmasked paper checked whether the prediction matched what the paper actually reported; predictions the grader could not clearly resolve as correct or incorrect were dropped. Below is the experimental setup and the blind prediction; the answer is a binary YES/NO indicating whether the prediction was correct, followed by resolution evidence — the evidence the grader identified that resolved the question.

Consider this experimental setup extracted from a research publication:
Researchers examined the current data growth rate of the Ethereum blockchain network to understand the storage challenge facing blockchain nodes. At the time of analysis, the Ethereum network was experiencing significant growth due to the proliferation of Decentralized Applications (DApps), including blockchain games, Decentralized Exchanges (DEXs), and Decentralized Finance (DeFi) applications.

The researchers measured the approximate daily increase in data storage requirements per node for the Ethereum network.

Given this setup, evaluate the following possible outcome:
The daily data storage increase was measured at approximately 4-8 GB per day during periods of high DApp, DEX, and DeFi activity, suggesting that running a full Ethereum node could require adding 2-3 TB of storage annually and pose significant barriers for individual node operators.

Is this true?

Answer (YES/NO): NO